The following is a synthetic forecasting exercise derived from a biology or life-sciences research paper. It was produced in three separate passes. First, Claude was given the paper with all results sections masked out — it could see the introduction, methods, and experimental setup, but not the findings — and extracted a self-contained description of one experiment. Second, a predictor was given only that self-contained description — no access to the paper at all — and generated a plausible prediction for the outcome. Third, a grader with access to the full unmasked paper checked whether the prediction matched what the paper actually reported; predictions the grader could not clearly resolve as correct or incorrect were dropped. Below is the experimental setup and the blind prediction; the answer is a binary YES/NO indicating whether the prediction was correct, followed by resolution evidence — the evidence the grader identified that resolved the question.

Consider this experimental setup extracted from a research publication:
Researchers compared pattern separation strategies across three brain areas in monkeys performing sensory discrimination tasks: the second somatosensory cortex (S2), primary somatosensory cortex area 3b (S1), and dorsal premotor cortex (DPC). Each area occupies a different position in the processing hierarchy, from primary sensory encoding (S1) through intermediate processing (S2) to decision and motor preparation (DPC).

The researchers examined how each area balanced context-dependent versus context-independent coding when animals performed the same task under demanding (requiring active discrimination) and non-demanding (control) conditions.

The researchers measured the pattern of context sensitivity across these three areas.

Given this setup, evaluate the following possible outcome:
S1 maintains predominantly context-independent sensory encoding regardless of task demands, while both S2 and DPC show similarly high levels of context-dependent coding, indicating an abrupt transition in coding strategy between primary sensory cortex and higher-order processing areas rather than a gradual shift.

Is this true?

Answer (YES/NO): NO